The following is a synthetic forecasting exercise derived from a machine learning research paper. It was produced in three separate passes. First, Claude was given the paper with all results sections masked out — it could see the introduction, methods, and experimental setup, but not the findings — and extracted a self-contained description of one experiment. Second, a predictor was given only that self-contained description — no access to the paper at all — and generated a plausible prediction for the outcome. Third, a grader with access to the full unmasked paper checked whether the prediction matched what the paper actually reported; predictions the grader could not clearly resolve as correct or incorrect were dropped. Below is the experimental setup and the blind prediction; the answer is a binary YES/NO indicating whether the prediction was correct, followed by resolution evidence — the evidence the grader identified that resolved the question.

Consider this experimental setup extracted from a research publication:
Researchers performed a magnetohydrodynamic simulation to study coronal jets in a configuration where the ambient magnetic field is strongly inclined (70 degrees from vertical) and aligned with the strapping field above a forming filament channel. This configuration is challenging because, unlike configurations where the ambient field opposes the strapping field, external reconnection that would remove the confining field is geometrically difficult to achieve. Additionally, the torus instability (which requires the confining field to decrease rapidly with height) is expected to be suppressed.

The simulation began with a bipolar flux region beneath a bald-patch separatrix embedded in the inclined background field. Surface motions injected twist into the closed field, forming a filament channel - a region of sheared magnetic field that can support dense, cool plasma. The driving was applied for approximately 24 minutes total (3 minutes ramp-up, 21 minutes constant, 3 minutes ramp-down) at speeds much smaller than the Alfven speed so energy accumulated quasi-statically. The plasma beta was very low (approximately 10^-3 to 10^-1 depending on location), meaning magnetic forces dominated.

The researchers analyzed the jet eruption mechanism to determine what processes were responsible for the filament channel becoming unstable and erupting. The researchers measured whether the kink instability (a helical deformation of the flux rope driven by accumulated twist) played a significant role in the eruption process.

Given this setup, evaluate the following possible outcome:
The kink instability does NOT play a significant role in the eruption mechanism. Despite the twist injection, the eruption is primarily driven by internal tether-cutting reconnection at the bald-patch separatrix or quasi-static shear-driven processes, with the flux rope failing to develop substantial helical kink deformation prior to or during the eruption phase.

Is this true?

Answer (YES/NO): NO